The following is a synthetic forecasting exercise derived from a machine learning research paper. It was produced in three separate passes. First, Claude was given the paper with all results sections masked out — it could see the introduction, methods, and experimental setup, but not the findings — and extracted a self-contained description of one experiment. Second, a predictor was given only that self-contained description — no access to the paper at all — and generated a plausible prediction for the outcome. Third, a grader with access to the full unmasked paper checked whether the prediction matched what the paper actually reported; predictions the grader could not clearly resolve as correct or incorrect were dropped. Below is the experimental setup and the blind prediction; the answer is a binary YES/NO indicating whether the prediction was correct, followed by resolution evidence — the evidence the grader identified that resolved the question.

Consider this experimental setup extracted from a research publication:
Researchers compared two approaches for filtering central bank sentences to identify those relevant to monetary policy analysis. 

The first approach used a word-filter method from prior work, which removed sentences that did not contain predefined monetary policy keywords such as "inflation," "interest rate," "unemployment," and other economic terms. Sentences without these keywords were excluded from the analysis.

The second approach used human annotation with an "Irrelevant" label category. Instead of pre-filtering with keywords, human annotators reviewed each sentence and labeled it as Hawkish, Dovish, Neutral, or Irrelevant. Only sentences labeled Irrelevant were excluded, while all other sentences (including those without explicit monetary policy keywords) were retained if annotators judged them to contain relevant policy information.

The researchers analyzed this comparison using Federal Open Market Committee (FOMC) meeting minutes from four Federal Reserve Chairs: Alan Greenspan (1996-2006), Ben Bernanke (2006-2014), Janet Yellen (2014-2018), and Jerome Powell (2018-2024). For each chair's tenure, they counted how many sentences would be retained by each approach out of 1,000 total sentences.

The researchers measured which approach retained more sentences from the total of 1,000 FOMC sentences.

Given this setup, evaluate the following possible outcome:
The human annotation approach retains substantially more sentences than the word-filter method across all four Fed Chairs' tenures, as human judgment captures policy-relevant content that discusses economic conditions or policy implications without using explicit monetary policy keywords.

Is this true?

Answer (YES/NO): YES